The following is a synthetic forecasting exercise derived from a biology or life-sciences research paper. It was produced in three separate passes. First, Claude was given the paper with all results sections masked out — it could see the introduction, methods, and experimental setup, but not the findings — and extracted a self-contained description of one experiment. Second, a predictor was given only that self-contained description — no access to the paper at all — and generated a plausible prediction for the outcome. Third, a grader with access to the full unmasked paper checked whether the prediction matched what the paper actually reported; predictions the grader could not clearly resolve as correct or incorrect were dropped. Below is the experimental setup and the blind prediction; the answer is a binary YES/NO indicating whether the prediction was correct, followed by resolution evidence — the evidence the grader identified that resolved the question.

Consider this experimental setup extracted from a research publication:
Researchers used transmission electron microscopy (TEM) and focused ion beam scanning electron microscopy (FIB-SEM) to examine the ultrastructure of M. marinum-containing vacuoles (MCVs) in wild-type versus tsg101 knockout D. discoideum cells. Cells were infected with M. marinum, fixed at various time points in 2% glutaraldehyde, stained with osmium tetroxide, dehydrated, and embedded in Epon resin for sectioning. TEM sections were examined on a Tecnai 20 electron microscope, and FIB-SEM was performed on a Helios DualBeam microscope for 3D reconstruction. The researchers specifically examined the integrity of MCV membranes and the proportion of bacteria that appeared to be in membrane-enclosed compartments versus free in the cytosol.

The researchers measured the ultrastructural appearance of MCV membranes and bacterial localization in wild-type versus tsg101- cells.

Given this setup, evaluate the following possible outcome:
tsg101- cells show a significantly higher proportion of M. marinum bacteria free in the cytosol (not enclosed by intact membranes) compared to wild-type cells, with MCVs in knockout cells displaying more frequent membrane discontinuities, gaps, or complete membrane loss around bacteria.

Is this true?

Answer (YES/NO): NO